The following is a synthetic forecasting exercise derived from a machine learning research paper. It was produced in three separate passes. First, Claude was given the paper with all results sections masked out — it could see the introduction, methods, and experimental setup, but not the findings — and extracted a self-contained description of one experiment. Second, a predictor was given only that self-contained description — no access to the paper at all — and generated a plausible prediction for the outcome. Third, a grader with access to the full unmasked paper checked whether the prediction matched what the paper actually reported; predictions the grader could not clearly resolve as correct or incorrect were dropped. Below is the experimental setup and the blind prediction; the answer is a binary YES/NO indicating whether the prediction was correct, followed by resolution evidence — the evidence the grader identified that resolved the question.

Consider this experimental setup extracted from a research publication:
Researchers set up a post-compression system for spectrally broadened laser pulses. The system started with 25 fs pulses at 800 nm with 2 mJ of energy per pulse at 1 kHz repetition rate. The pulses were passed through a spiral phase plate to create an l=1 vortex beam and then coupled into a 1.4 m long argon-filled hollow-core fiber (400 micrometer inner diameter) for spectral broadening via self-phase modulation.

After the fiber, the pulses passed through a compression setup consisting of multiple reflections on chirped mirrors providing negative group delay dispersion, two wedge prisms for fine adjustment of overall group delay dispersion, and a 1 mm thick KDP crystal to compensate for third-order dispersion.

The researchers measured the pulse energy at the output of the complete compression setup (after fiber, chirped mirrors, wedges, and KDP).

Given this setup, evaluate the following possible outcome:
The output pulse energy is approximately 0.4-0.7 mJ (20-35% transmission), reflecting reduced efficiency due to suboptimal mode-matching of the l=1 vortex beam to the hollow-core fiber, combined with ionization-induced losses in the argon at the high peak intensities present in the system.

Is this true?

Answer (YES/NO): YES